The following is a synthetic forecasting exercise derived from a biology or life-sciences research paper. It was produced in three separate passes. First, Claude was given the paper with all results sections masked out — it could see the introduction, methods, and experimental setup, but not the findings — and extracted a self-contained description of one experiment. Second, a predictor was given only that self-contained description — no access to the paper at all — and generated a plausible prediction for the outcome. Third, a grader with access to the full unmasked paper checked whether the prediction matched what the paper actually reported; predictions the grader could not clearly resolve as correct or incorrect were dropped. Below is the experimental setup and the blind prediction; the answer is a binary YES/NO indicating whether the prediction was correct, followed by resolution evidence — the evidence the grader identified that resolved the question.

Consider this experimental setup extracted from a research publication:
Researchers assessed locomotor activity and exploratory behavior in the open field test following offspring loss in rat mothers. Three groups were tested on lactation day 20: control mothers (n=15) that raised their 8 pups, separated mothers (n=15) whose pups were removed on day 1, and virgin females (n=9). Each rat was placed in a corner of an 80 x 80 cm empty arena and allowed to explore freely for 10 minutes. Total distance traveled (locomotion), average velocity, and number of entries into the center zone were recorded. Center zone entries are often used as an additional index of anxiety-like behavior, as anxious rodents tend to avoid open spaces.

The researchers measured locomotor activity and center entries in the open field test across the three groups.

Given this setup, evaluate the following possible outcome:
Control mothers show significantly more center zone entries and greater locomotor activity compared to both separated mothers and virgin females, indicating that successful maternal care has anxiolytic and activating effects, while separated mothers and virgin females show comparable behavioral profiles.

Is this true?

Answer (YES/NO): NO